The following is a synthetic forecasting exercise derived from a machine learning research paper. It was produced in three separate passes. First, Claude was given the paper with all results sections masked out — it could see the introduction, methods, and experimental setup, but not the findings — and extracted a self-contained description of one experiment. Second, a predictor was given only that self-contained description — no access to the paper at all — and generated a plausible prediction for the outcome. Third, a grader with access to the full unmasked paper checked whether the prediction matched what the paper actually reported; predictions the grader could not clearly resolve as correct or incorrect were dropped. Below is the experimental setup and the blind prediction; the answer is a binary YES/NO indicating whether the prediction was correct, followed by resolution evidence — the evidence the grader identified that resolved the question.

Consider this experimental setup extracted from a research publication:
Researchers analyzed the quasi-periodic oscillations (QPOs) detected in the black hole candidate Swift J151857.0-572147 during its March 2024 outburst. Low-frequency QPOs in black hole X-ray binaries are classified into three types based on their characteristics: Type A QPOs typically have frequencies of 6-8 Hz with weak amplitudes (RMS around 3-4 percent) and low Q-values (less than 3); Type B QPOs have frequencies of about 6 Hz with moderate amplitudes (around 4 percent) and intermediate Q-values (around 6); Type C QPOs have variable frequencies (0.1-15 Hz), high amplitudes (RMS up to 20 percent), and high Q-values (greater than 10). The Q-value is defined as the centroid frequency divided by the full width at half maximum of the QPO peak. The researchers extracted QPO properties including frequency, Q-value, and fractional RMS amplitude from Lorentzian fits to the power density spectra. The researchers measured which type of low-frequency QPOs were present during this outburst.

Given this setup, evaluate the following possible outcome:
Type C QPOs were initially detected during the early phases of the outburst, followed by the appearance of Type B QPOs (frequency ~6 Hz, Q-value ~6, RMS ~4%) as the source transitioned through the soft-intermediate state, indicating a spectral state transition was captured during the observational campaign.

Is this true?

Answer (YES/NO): NO